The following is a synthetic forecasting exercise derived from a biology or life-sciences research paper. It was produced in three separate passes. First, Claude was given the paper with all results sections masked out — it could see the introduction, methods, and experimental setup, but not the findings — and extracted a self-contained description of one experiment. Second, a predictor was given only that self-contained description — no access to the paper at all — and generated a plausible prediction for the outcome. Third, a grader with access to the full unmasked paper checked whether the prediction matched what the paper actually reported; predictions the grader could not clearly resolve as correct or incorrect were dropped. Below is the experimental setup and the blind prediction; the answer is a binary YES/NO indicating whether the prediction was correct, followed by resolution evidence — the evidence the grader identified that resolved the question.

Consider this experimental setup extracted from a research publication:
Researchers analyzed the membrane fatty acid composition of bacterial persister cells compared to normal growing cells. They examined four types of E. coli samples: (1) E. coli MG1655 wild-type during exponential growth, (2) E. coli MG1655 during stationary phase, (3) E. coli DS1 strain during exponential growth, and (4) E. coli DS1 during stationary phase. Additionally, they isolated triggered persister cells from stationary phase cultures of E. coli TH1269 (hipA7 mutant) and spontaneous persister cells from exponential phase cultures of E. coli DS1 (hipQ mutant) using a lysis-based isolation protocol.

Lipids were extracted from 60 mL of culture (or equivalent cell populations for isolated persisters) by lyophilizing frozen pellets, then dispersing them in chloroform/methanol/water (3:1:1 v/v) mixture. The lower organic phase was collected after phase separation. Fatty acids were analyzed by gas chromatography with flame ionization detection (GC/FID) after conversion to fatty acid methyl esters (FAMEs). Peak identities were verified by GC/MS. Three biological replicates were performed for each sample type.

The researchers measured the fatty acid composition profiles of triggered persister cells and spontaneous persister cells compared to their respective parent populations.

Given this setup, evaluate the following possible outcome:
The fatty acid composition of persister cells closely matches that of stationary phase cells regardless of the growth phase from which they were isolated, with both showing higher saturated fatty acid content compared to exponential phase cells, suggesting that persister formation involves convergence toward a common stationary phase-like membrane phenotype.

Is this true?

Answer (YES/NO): NO